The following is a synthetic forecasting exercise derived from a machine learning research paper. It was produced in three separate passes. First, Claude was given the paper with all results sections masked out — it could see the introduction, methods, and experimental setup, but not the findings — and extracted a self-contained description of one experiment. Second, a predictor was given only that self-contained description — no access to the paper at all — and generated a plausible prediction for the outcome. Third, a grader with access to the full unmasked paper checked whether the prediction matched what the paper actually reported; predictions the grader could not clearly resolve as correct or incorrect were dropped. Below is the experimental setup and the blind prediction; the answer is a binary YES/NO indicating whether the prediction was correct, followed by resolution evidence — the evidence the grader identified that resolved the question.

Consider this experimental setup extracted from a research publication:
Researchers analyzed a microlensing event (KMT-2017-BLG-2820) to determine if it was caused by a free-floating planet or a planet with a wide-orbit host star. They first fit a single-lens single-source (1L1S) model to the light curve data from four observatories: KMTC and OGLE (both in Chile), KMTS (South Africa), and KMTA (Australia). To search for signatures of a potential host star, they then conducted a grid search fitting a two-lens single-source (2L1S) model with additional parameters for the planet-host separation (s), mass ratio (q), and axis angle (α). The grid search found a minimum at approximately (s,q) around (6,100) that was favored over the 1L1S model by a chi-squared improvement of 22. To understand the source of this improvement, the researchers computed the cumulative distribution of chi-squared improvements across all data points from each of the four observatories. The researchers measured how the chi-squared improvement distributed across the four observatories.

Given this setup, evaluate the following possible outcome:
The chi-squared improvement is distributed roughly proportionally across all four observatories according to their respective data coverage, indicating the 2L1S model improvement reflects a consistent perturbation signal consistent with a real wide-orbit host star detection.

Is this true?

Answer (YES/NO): NO